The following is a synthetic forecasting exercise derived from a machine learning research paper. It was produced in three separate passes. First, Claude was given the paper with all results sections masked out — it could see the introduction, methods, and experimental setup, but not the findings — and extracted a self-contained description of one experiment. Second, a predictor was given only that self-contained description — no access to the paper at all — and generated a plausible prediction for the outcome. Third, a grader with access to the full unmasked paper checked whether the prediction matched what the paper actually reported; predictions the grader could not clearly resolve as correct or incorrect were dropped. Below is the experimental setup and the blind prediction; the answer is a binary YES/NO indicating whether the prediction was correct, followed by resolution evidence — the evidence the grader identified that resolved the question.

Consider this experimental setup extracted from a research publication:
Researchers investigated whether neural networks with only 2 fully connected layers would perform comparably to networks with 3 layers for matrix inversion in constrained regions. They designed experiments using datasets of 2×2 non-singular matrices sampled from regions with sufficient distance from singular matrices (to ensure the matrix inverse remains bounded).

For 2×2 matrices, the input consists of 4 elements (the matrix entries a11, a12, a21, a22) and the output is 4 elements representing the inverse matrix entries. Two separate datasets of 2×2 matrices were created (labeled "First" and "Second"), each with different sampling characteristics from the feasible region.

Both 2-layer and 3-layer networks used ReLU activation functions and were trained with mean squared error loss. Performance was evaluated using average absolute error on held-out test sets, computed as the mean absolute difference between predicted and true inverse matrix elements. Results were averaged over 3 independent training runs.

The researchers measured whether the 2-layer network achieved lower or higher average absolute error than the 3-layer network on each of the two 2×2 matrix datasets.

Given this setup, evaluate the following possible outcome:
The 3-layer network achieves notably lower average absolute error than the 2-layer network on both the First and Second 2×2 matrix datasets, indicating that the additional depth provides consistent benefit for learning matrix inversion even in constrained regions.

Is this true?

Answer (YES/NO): NO